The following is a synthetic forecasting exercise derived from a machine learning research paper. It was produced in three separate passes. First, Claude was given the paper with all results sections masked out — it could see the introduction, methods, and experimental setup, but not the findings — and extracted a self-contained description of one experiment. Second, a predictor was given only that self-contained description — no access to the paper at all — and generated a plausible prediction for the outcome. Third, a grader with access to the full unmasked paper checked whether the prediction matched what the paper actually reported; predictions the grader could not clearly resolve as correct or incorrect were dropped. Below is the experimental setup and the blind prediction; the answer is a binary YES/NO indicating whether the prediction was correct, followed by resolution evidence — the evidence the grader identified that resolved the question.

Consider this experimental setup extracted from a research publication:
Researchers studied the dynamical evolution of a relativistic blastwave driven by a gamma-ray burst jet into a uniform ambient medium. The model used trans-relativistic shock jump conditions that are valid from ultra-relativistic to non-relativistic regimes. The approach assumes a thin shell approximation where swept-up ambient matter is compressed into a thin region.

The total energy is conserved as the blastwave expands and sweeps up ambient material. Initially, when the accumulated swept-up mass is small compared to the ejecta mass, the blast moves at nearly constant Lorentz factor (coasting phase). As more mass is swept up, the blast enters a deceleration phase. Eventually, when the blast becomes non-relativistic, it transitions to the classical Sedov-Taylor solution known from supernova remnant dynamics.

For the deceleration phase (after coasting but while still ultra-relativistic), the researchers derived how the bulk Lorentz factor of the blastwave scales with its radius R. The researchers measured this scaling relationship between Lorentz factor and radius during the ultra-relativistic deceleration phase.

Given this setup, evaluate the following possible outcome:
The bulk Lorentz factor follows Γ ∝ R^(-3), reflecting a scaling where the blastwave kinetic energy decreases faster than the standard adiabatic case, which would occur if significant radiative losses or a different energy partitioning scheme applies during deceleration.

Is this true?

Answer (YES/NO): NO